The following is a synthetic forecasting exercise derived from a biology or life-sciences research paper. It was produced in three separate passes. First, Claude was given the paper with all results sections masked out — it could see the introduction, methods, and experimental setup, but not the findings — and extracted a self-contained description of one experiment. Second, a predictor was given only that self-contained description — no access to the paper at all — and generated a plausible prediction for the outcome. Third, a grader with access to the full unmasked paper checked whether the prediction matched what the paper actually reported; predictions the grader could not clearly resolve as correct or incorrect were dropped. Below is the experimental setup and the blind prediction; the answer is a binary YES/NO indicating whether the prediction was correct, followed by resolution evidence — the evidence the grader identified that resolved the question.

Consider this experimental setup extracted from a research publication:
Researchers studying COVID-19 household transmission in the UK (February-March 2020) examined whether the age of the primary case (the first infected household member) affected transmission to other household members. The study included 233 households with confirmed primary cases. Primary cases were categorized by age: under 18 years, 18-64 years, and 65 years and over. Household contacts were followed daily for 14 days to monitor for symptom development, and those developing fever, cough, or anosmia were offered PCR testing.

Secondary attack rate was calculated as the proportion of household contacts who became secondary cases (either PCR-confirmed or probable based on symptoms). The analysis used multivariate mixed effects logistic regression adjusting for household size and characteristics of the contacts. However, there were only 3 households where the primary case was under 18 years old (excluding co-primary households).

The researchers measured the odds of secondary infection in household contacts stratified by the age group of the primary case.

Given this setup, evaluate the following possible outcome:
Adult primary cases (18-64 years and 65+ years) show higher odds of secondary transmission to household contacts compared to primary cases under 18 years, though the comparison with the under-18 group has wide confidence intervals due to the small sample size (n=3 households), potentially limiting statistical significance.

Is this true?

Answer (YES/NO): NO